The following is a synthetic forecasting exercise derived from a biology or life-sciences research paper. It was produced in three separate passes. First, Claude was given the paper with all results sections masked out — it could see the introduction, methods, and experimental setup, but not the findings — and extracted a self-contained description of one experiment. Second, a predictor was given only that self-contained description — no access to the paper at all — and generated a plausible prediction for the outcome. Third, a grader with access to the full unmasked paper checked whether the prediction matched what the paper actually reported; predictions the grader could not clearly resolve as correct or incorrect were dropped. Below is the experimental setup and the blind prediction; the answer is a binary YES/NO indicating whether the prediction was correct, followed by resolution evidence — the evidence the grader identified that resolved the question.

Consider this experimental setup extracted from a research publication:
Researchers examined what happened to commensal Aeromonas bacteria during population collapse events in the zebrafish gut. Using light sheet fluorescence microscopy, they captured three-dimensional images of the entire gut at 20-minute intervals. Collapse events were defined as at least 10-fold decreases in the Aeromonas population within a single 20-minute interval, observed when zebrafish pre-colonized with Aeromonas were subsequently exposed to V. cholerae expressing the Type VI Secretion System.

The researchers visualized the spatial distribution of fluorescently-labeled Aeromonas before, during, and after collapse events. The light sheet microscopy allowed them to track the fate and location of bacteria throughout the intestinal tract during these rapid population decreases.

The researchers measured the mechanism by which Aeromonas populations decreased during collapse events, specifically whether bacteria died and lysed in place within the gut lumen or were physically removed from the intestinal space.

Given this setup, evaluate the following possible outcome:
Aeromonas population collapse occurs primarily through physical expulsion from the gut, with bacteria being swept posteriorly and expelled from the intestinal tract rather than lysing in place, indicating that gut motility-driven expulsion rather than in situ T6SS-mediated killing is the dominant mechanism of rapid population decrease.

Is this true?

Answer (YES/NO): YES